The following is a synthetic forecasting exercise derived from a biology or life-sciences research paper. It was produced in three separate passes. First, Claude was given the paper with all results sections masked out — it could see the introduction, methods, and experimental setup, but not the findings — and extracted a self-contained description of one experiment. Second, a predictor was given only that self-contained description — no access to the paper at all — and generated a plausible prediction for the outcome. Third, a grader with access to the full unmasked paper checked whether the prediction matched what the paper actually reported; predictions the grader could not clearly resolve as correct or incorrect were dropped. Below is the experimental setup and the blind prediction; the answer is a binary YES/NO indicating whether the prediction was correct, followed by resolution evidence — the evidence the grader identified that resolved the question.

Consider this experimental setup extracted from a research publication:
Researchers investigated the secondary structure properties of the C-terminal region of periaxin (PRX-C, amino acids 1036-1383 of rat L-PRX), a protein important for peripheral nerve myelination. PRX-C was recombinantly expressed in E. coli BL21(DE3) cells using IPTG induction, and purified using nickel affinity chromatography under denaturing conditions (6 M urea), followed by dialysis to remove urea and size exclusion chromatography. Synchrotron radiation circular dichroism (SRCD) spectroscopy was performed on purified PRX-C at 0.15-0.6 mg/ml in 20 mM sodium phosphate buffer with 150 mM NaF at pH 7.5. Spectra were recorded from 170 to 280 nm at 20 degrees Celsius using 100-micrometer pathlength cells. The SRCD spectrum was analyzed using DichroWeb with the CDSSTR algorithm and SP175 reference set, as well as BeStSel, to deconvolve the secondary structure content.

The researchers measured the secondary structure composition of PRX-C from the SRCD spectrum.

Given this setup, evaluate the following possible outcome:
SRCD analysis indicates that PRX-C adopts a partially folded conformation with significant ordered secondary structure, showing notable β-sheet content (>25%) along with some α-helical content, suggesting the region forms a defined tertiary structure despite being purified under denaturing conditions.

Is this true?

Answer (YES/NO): NO